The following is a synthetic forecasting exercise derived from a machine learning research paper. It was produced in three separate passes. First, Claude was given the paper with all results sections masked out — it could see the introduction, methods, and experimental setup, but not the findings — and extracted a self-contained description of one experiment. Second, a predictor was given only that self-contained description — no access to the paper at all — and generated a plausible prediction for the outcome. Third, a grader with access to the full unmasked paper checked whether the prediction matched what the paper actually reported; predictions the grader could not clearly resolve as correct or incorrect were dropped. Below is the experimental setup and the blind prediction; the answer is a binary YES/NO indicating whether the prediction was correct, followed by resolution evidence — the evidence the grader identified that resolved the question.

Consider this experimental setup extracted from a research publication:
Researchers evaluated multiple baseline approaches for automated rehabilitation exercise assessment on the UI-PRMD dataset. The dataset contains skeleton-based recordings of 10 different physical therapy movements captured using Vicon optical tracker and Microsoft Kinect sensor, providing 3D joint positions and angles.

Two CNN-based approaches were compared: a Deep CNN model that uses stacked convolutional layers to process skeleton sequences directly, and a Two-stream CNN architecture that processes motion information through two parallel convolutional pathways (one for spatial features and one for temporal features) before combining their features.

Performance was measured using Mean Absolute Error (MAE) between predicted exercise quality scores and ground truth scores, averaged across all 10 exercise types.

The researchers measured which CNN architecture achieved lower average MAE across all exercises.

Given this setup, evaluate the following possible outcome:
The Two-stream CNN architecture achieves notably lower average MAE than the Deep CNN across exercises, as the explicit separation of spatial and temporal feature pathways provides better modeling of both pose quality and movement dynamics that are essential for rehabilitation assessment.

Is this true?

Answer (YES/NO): NO